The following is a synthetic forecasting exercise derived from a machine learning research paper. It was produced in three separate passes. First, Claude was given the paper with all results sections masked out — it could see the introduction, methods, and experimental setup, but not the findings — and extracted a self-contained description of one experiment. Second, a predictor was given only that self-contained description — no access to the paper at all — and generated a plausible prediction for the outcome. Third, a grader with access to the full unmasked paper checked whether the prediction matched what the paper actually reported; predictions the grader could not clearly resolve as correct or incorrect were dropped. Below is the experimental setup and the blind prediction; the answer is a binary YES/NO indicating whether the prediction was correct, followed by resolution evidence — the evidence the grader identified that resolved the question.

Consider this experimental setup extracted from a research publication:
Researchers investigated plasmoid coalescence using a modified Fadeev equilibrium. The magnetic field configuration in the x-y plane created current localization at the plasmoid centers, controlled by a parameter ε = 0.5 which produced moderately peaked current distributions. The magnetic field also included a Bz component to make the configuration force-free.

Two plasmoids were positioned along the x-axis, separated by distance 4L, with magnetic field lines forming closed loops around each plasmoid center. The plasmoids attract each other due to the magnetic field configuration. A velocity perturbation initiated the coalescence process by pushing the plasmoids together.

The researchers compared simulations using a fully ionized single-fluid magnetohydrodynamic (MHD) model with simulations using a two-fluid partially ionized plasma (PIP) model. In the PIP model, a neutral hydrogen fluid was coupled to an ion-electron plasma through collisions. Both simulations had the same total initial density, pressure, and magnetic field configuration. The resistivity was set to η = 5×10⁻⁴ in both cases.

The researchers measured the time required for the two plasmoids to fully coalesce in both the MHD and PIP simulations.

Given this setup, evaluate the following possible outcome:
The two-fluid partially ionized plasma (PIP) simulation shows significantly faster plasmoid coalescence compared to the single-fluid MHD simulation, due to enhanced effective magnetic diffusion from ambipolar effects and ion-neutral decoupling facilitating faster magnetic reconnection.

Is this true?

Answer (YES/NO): YES